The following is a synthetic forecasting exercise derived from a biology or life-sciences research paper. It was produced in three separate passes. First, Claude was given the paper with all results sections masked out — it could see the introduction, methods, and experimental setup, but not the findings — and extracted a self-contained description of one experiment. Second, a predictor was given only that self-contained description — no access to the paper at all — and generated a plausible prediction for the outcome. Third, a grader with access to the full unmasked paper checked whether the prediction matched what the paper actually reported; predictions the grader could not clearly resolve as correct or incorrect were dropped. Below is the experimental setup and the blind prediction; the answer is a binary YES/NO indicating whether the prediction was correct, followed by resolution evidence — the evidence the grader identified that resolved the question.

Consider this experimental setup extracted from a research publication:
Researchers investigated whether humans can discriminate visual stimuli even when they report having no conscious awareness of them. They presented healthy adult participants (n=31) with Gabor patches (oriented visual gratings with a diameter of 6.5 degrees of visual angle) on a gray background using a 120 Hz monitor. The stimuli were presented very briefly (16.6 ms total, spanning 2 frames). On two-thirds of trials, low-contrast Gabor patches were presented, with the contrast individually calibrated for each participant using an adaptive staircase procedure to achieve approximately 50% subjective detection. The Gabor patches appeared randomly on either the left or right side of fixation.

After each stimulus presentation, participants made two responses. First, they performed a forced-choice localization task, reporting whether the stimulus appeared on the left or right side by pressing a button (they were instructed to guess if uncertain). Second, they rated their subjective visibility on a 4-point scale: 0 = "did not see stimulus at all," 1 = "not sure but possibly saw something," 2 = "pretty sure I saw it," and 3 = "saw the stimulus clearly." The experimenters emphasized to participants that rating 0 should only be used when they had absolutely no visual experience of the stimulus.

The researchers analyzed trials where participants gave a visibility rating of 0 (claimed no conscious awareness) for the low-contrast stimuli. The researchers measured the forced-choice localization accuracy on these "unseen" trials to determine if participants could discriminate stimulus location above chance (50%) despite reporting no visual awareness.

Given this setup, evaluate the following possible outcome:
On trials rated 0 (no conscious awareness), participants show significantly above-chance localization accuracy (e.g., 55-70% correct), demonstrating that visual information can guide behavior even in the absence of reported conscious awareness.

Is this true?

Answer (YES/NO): YES